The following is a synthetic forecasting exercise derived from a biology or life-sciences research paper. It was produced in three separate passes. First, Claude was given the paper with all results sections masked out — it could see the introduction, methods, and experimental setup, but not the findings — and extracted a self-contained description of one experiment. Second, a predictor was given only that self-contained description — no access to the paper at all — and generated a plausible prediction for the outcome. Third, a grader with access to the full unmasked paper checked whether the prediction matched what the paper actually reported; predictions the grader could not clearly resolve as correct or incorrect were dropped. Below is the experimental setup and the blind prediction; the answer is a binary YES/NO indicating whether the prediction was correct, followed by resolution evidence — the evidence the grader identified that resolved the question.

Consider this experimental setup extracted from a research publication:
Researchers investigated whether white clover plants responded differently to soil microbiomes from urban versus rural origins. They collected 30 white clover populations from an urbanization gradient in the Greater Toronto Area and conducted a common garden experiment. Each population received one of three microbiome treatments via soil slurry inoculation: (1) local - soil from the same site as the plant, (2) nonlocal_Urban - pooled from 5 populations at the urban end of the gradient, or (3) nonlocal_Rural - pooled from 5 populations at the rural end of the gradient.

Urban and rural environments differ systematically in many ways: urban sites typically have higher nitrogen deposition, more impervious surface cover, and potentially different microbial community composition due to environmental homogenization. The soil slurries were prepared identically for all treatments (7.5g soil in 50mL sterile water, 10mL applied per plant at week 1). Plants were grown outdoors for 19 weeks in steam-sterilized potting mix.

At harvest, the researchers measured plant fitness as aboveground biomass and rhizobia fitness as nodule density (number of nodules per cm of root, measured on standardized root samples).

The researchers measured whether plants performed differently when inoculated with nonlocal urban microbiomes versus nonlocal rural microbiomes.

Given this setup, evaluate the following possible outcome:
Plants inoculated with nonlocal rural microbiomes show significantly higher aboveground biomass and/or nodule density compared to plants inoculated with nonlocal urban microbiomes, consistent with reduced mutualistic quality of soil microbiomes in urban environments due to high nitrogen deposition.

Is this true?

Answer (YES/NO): NO